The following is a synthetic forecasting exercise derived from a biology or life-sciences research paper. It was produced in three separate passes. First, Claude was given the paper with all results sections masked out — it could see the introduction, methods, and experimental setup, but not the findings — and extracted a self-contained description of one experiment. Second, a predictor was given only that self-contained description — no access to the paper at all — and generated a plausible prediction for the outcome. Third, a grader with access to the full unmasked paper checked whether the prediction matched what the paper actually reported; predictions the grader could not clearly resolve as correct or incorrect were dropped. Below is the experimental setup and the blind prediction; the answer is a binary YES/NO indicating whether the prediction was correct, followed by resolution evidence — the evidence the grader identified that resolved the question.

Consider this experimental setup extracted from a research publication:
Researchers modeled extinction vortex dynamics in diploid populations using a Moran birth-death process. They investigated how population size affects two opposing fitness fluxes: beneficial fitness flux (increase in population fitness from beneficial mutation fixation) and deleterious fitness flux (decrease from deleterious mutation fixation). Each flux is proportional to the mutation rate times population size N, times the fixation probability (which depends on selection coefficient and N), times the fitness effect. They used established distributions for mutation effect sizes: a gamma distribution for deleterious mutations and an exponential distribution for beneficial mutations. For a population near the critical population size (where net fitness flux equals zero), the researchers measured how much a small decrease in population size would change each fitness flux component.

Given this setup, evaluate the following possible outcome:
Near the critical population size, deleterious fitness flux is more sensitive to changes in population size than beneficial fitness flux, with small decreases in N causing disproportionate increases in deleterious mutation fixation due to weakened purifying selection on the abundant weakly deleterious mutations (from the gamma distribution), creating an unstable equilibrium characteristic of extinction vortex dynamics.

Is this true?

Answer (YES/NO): NO